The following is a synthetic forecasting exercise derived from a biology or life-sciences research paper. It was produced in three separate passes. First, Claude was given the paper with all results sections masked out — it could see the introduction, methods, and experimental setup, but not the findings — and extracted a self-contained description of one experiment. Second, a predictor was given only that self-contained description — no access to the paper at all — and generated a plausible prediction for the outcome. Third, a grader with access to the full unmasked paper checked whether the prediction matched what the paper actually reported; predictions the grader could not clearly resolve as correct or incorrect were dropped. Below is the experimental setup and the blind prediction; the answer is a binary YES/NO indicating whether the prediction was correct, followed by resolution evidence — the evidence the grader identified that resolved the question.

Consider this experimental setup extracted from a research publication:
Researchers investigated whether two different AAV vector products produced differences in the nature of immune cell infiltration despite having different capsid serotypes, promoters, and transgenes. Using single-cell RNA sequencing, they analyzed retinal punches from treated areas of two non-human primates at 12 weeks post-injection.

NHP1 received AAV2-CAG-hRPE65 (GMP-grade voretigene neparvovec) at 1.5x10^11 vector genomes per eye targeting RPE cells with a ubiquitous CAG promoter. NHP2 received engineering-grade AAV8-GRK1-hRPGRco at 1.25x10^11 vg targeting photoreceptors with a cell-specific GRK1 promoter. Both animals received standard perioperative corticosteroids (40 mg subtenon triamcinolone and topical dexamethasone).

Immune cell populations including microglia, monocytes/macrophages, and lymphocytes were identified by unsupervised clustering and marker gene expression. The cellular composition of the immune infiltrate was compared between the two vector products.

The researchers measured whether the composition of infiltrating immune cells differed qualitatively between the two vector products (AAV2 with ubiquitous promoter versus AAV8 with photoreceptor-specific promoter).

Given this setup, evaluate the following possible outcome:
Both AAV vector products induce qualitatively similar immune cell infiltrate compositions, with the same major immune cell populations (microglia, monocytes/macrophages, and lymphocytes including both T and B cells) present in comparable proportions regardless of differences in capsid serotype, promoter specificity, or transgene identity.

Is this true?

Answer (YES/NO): YES